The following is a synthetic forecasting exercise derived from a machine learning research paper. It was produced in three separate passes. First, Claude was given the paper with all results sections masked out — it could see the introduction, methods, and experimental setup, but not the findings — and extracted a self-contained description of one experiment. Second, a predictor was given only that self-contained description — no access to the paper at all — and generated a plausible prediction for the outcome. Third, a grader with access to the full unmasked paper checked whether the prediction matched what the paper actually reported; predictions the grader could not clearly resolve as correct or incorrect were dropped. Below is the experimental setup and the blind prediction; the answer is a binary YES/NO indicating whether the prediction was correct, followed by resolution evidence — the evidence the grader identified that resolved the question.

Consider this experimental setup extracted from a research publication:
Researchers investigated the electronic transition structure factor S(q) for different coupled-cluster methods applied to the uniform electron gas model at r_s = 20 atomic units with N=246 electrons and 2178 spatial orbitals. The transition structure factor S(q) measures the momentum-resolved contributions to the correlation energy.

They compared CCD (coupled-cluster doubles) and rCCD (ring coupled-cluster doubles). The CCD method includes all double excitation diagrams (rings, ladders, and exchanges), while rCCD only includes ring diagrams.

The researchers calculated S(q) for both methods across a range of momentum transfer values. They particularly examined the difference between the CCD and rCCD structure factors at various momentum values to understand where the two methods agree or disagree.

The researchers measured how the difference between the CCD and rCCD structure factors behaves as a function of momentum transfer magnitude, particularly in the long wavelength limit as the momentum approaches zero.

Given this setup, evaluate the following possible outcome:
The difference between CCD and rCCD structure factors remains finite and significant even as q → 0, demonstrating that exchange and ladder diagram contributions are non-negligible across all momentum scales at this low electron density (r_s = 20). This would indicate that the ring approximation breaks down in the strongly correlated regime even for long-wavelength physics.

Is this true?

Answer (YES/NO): NO